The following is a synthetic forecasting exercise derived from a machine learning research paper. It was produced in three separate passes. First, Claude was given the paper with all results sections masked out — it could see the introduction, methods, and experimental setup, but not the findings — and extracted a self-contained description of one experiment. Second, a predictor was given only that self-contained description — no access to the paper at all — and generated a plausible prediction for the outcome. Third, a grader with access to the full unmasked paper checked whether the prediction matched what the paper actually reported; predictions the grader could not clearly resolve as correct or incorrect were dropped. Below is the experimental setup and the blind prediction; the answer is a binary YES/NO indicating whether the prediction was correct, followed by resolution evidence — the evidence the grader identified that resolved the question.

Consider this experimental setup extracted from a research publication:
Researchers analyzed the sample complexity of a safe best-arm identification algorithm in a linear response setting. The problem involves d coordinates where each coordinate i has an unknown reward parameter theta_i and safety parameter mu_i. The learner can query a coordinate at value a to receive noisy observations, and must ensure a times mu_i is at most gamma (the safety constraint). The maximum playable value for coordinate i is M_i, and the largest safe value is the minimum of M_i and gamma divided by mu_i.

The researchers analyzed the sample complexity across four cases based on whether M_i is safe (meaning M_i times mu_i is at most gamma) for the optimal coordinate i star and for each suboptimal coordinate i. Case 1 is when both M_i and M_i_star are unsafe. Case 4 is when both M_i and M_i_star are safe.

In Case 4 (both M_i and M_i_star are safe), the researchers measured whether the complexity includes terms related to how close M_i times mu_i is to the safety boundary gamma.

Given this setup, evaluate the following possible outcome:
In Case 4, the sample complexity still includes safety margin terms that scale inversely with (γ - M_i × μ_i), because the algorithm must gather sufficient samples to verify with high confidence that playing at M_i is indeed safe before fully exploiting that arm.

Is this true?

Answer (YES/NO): YES